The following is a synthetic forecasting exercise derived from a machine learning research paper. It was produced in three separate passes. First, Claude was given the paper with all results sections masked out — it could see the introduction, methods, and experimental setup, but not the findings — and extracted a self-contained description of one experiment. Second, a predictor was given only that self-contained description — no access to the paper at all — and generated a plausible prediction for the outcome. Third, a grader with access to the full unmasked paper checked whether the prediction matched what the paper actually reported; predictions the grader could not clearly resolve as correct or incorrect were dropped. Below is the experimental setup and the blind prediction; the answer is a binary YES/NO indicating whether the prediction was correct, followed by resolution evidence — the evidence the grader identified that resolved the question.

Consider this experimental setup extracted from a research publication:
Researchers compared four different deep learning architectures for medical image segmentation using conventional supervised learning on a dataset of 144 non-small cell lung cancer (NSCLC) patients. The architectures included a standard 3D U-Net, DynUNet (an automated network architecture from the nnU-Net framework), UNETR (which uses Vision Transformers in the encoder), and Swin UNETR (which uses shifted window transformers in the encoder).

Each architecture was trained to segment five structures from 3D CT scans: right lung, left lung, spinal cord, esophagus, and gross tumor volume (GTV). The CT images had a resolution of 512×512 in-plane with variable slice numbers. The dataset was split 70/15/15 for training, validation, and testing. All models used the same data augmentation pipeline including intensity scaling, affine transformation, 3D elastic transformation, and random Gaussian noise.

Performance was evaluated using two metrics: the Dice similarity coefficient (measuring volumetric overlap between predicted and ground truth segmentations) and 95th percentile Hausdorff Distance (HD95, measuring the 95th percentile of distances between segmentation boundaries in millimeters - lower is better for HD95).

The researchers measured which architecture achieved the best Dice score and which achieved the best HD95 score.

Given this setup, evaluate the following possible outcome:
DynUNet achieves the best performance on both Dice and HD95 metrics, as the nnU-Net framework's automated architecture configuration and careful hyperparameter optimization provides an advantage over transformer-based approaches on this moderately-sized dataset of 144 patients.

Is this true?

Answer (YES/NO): NO